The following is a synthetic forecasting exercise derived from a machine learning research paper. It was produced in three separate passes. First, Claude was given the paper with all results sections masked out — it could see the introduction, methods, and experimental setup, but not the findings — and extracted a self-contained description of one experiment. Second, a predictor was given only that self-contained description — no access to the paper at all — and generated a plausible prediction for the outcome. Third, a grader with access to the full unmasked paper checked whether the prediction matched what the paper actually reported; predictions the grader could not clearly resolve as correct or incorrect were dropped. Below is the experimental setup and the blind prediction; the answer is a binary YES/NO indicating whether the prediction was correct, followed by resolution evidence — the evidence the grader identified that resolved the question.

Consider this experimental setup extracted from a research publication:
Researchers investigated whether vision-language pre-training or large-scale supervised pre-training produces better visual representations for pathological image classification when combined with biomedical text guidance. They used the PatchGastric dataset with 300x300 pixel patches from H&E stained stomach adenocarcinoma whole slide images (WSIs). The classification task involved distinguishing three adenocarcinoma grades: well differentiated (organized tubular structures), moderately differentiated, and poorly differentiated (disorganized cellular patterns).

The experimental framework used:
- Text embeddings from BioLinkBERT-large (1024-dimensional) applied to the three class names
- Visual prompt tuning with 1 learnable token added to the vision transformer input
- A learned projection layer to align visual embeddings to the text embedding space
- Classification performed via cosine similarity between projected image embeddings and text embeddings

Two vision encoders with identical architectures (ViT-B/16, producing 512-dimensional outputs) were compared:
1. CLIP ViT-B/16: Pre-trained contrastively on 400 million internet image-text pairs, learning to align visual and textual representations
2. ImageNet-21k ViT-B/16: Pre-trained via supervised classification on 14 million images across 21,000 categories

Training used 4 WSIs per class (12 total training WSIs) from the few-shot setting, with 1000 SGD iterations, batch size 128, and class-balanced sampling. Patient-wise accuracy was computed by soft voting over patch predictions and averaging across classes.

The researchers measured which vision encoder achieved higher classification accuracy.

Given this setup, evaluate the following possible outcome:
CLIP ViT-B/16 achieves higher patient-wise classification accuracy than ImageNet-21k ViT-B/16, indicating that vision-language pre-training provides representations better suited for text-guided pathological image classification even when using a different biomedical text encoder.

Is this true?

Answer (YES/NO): YES